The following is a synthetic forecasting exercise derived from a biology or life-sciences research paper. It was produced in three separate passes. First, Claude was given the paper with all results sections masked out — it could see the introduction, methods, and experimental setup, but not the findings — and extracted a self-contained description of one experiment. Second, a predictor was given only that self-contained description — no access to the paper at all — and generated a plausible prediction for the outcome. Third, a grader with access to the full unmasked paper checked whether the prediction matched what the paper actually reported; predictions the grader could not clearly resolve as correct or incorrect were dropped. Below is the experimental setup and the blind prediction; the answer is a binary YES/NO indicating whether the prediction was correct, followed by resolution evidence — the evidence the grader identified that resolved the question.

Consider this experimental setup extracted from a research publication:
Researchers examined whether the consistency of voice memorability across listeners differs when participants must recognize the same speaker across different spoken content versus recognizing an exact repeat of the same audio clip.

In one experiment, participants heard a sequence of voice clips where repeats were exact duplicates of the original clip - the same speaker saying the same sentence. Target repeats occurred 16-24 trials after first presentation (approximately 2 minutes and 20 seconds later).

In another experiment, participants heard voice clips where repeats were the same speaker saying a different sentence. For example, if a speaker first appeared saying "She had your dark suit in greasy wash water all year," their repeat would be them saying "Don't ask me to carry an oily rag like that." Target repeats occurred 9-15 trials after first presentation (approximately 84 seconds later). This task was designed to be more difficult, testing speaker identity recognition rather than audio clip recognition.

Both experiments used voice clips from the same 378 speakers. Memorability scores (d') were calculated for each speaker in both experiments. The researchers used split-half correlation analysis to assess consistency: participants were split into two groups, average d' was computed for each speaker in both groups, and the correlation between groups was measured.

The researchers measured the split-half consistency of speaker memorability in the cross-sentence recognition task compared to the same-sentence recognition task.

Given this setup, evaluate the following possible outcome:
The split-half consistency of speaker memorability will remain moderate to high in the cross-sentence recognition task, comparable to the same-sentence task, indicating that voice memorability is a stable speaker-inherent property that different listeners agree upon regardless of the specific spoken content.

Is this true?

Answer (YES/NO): NO